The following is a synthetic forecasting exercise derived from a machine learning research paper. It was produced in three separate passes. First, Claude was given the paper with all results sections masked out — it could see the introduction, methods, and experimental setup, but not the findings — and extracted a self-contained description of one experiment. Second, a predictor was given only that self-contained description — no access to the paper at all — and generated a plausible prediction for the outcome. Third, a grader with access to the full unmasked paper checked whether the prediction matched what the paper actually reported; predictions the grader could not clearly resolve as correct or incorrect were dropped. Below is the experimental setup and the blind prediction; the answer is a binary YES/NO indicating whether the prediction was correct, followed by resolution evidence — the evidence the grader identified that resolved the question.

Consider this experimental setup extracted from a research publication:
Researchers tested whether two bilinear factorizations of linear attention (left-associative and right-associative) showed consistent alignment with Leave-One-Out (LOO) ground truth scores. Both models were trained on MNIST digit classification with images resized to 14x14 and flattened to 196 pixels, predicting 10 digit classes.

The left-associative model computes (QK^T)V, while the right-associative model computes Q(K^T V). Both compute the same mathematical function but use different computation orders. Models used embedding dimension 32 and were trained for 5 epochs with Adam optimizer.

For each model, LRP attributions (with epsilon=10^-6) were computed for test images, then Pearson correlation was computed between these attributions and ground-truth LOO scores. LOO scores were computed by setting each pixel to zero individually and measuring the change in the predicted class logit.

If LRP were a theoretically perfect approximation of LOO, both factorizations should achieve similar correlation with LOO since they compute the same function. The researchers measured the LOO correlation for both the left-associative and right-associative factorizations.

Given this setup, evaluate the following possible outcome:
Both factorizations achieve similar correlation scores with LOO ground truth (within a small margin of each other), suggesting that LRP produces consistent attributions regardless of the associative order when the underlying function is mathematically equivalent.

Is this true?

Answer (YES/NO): NO